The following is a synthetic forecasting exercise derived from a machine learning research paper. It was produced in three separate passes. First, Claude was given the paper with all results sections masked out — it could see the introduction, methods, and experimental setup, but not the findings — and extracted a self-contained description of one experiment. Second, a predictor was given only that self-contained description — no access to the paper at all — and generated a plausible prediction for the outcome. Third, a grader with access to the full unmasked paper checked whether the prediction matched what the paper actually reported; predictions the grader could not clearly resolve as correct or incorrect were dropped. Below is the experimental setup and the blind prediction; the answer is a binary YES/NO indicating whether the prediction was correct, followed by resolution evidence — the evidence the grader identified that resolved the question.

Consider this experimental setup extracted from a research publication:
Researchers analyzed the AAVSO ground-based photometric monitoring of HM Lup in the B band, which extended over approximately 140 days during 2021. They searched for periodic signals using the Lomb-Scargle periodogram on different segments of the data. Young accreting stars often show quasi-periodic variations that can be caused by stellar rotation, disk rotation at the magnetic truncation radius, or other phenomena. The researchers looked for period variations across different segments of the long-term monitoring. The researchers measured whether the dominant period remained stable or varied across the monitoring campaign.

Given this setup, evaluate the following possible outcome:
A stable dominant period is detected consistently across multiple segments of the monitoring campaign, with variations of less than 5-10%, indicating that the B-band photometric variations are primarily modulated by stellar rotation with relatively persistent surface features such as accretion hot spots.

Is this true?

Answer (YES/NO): NO